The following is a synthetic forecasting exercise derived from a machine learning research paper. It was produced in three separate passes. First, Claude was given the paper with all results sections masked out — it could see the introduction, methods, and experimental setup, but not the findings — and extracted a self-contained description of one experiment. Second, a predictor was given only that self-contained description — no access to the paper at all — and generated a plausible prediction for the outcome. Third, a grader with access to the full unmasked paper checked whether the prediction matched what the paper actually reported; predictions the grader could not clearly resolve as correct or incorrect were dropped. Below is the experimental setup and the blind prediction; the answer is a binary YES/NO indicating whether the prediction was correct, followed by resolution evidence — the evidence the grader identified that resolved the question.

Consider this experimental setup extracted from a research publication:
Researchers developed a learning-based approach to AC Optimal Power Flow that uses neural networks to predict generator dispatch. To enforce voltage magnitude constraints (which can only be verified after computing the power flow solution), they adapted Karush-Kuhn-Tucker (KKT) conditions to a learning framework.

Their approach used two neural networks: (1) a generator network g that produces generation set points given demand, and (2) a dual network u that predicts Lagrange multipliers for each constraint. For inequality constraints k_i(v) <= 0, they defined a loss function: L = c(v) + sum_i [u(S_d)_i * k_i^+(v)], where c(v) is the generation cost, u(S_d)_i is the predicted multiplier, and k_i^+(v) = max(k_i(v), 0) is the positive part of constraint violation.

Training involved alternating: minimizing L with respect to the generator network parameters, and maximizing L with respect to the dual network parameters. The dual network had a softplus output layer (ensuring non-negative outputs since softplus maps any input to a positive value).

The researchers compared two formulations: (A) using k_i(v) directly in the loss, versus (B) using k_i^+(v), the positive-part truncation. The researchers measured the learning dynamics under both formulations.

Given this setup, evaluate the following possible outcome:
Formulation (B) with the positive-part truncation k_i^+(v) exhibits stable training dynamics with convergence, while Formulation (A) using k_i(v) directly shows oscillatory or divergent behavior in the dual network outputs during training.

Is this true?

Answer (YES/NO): NO